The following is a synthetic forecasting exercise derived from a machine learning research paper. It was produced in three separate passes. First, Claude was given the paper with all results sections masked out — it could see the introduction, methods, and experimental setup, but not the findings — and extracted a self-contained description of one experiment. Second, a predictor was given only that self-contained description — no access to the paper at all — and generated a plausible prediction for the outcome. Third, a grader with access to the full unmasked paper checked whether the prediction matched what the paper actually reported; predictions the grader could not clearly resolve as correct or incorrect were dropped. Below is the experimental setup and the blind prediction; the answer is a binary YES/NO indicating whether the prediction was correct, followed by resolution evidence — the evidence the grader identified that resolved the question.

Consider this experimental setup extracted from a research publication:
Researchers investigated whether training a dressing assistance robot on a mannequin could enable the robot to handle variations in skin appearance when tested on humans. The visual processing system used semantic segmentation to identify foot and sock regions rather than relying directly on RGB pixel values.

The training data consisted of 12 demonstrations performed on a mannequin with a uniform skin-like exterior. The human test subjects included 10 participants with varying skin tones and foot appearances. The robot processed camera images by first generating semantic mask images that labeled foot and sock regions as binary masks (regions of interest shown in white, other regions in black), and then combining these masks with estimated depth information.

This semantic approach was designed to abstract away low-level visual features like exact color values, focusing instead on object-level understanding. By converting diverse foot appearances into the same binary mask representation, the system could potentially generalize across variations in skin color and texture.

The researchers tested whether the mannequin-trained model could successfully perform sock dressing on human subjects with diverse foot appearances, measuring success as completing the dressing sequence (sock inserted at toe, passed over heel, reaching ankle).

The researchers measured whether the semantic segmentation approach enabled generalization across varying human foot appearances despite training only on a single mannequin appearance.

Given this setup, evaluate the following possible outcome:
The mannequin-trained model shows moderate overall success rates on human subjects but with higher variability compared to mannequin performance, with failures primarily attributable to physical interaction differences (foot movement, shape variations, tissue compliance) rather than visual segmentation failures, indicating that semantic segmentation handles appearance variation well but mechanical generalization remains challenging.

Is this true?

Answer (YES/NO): YES